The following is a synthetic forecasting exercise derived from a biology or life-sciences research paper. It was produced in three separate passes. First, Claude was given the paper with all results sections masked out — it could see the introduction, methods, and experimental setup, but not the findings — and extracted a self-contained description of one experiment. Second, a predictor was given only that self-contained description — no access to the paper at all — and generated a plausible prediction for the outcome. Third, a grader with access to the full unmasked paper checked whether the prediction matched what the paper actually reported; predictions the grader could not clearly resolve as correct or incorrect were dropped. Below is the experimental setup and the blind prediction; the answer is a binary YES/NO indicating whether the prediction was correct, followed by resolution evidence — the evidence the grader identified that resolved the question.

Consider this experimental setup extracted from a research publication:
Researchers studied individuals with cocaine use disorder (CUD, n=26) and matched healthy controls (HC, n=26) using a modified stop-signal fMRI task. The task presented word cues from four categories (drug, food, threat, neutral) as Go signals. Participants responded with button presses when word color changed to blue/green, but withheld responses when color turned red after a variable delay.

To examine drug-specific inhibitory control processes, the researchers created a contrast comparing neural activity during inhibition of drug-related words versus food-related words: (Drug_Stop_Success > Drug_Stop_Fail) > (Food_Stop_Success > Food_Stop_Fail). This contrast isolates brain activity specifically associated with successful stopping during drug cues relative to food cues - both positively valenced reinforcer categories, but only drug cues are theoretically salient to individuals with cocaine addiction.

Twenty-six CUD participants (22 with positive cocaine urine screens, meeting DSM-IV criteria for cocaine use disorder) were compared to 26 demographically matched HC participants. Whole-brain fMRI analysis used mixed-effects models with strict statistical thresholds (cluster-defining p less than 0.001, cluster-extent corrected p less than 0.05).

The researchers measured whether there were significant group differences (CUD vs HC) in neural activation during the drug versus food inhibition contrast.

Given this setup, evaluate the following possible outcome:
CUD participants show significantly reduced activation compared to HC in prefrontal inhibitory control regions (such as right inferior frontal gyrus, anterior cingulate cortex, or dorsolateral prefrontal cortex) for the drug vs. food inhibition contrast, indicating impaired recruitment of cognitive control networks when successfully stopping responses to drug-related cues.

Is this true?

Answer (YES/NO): YES